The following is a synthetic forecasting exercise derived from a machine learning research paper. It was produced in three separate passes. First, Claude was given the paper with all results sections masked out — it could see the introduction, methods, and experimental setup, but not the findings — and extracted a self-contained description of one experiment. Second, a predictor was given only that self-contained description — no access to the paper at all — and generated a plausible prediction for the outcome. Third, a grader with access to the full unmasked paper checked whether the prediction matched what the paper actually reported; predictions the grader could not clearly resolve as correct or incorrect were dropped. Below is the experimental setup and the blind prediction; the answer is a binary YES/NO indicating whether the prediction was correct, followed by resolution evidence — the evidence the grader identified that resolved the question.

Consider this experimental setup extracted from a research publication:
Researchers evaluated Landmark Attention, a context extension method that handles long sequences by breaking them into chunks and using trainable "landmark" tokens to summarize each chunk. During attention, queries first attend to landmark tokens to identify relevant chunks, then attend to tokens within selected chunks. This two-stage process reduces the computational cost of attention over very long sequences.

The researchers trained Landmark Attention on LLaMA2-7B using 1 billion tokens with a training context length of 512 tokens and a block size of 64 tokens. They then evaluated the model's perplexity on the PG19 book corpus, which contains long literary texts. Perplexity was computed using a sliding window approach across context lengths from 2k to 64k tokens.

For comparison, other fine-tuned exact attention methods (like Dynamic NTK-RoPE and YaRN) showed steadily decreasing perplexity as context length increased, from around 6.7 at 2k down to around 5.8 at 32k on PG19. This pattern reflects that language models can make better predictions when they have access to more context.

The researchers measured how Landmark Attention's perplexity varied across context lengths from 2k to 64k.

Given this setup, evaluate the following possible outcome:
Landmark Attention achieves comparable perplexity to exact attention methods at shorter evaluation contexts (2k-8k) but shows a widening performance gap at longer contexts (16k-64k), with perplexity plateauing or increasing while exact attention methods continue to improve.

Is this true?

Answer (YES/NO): NO